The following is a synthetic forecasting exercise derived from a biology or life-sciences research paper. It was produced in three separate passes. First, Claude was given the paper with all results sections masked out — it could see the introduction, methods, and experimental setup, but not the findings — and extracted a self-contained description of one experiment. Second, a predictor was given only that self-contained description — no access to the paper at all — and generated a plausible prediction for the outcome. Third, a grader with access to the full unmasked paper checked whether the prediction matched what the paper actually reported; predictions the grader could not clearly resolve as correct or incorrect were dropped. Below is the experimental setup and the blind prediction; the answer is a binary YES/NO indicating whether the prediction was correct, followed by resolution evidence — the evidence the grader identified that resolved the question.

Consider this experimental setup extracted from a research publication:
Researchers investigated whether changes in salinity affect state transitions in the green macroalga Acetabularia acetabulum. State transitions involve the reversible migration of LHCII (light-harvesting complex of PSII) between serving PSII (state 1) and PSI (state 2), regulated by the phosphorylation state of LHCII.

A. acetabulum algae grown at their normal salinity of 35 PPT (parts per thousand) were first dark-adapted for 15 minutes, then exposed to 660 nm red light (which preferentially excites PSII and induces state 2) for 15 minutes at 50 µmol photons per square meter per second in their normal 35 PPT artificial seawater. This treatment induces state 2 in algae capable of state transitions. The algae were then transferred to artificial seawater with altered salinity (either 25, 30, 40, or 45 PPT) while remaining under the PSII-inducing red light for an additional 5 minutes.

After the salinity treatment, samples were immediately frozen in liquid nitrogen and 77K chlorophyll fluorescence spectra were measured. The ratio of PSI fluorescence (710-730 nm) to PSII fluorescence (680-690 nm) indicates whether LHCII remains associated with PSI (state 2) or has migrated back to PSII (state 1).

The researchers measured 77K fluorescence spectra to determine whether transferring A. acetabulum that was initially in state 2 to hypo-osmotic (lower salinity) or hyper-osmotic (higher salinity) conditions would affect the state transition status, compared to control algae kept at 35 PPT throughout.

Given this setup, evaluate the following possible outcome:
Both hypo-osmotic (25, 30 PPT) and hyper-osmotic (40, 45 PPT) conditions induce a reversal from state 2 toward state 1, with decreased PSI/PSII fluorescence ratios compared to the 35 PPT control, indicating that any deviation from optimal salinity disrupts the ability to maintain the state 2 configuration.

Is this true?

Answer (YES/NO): YES